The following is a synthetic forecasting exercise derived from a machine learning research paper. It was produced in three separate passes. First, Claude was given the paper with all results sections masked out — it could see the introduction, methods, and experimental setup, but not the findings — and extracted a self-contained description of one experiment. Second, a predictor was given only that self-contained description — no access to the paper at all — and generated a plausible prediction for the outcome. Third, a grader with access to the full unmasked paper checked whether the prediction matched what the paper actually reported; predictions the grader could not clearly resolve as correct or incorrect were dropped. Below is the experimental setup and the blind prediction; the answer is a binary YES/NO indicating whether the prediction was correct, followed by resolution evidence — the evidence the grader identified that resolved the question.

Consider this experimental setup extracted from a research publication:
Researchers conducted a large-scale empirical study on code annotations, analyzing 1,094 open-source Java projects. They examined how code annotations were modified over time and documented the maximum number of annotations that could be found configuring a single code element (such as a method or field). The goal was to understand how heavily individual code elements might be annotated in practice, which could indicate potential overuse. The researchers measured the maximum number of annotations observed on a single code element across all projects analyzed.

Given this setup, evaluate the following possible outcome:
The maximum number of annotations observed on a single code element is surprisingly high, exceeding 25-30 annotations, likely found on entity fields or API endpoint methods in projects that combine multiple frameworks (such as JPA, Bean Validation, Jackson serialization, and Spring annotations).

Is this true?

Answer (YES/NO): YES